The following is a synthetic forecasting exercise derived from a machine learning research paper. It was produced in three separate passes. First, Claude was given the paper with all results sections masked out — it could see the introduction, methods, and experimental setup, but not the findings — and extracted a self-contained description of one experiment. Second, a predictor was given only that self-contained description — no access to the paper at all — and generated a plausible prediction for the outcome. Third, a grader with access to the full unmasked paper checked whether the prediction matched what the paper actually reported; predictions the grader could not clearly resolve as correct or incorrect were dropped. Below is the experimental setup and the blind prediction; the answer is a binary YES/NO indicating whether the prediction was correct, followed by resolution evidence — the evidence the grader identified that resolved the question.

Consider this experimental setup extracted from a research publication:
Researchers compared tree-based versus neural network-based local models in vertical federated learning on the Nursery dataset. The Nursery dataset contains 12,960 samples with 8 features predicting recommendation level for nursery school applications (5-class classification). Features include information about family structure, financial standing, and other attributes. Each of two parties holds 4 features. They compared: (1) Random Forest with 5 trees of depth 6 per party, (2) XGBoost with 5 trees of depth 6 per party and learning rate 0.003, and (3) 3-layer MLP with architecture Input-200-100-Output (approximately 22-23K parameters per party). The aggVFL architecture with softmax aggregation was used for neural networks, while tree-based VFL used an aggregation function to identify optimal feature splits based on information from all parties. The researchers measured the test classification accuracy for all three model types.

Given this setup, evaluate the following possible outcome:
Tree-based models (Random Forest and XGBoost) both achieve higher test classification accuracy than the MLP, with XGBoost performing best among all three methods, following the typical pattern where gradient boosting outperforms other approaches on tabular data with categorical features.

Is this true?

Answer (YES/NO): NO